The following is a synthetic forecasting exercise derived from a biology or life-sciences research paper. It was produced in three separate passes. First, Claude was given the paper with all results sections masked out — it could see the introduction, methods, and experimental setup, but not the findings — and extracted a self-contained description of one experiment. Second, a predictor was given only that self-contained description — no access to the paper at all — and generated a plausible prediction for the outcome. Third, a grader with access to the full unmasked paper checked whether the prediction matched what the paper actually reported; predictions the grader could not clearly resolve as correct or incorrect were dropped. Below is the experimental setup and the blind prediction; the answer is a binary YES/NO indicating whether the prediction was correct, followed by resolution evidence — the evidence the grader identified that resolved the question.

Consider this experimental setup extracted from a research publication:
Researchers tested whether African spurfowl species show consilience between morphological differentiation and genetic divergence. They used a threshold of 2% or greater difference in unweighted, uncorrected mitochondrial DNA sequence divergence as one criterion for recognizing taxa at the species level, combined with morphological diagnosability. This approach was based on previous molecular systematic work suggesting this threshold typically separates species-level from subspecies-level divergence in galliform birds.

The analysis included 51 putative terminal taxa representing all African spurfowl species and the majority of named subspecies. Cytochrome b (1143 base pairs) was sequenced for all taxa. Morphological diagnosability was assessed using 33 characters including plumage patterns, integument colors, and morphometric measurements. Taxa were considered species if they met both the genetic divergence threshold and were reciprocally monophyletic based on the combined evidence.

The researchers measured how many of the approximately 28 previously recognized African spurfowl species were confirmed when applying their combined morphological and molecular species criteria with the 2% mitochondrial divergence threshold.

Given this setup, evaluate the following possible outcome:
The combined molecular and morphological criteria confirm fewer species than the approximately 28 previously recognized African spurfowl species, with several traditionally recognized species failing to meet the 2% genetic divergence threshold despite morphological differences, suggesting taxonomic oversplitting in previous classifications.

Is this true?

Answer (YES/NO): NO